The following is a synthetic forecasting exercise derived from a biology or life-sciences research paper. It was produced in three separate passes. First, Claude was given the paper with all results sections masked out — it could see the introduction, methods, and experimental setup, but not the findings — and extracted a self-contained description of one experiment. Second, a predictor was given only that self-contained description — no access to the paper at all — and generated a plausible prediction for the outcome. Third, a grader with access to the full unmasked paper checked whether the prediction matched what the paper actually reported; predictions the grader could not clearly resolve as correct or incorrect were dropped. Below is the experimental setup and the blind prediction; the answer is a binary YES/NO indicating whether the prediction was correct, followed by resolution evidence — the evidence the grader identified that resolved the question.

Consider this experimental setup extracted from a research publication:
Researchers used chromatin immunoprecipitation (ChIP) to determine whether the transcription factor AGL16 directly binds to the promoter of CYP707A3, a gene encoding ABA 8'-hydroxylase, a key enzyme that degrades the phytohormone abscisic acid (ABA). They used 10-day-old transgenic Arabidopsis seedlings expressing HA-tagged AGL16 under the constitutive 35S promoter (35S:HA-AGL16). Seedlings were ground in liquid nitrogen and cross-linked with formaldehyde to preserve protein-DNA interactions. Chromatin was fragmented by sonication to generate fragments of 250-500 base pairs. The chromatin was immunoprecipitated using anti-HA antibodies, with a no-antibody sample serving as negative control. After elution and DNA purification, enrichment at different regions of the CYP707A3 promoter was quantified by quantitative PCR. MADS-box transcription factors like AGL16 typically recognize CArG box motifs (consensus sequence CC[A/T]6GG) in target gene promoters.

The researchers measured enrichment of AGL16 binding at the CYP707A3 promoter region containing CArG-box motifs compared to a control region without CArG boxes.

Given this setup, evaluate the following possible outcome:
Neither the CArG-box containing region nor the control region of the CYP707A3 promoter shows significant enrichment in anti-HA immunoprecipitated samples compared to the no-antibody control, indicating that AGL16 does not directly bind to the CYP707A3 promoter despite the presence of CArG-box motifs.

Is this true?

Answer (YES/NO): NO